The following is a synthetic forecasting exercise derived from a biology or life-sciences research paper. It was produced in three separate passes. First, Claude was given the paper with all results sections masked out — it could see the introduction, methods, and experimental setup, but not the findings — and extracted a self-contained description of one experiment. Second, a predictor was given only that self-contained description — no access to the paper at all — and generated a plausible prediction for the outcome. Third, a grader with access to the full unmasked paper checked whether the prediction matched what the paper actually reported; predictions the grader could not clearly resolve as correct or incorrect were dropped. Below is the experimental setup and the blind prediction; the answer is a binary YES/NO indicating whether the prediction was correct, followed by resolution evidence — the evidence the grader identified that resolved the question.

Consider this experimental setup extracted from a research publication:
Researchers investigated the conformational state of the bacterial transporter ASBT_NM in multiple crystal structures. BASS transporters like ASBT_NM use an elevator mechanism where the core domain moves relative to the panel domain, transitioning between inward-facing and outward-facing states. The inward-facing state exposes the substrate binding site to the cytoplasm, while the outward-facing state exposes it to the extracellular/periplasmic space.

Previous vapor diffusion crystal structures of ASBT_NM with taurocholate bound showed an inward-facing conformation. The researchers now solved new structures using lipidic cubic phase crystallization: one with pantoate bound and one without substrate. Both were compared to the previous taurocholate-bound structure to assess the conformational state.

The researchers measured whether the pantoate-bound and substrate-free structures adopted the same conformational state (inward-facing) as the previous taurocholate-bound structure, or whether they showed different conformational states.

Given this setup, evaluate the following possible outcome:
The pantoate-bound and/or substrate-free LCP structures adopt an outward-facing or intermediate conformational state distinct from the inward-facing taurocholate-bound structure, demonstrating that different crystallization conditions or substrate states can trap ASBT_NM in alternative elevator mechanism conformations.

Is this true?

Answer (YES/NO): NO